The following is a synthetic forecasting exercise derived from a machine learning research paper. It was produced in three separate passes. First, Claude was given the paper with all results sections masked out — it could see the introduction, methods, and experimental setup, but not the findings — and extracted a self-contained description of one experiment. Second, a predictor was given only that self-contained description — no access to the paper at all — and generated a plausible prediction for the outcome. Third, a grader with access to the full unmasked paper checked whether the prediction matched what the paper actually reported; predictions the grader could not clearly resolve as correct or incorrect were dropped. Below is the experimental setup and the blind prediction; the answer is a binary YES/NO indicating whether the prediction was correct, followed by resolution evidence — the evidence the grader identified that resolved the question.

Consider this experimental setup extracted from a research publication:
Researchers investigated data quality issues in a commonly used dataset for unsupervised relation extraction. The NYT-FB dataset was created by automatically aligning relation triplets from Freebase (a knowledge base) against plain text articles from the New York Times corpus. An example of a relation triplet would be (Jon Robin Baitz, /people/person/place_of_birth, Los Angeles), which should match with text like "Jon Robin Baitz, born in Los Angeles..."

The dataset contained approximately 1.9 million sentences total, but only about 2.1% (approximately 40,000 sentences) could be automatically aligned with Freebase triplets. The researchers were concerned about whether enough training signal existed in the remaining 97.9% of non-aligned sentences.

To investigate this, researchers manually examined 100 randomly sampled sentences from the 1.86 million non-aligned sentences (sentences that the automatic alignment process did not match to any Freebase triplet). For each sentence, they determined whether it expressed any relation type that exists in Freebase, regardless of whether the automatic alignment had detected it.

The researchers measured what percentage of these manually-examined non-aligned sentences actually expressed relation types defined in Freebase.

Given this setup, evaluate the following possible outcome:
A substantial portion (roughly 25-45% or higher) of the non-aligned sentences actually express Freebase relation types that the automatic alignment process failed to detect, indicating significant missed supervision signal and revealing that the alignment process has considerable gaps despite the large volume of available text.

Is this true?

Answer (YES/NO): YES